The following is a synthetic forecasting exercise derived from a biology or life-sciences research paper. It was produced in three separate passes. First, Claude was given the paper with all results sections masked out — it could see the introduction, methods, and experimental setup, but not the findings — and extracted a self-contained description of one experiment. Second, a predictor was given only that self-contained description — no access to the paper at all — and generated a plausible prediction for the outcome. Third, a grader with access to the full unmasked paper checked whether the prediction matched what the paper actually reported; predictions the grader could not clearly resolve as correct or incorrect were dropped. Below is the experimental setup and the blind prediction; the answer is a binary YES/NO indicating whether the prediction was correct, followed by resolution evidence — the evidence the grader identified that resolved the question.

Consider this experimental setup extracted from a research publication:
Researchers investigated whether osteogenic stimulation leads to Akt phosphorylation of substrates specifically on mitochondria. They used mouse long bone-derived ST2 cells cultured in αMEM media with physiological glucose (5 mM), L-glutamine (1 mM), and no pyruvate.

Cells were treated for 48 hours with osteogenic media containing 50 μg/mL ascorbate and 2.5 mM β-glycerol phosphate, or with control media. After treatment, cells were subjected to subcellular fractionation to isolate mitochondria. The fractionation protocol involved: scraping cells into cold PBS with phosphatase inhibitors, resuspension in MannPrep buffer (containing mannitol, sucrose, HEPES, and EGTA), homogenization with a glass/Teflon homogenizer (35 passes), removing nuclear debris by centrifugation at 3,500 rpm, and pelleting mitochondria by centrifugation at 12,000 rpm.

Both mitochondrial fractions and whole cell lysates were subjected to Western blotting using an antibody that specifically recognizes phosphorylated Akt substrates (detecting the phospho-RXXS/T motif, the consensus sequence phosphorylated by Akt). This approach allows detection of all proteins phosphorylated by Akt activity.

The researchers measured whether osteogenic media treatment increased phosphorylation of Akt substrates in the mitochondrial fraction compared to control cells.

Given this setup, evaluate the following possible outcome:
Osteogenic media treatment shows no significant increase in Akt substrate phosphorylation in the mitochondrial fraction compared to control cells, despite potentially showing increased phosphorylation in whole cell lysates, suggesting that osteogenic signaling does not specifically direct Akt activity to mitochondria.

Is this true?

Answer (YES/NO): NO